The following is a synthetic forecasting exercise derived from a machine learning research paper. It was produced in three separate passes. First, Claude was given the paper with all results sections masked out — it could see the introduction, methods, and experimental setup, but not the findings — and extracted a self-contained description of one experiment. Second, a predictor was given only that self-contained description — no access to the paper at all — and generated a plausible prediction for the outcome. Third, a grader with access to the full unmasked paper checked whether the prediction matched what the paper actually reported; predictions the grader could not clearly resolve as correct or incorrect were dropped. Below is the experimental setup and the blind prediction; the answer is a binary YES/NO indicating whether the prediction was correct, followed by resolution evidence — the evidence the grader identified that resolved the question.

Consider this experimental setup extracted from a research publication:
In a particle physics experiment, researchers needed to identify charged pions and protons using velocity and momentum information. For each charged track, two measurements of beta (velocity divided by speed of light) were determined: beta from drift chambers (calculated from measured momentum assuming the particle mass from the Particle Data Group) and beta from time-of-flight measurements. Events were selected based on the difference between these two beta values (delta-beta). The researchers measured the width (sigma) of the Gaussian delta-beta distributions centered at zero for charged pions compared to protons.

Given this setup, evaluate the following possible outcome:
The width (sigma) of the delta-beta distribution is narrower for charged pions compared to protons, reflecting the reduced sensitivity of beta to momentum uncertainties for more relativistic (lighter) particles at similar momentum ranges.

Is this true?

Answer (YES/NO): NO